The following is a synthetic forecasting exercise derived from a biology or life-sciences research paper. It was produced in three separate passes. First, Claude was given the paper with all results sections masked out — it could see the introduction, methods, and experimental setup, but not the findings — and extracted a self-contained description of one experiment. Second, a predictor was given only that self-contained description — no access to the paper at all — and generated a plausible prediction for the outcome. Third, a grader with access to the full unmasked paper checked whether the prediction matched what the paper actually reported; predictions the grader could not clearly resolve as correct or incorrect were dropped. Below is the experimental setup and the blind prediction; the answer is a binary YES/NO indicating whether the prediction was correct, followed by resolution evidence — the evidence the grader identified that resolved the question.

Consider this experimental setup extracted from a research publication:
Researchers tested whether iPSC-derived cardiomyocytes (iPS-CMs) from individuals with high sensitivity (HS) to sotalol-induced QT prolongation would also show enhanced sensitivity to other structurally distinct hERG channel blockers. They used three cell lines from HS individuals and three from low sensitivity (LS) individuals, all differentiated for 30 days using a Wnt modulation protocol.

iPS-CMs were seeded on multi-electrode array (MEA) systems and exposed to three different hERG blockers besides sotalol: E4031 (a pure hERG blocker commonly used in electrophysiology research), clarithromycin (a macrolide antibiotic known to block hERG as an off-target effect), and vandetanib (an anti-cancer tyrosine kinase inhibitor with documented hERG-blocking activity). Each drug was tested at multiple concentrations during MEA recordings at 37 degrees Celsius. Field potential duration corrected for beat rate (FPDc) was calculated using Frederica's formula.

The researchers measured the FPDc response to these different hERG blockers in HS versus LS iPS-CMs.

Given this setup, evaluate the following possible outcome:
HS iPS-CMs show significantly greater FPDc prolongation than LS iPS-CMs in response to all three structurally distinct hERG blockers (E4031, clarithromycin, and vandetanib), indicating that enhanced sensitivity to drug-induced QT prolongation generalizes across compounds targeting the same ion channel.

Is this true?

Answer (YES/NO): YES